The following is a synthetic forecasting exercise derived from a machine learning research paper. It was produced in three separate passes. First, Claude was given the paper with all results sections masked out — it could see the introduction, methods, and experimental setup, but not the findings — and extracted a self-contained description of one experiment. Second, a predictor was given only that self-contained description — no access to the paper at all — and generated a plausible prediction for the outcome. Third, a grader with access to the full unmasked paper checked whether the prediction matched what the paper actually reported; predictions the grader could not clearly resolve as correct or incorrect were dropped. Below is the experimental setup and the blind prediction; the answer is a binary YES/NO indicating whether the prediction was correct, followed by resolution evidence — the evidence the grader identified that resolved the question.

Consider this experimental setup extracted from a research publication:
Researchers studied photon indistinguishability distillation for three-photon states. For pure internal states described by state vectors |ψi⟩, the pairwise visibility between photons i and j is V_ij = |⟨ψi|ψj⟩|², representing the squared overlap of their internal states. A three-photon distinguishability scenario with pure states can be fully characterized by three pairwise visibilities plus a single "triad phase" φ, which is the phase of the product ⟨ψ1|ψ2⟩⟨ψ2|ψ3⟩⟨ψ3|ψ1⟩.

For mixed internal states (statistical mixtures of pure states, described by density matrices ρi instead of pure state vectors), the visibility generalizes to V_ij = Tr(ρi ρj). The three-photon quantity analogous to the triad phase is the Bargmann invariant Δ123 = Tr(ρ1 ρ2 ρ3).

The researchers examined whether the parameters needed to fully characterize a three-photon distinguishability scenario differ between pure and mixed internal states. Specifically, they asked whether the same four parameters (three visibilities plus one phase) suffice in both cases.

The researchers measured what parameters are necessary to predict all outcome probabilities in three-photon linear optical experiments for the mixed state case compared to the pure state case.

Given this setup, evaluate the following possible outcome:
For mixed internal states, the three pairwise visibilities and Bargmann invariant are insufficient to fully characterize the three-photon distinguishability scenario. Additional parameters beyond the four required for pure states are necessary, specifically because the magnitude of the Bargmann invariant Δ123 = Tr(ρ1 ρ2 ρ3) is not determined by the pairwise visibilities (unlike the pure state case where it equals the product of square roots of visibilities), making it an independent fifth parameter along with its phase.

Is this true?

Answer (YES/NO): YES